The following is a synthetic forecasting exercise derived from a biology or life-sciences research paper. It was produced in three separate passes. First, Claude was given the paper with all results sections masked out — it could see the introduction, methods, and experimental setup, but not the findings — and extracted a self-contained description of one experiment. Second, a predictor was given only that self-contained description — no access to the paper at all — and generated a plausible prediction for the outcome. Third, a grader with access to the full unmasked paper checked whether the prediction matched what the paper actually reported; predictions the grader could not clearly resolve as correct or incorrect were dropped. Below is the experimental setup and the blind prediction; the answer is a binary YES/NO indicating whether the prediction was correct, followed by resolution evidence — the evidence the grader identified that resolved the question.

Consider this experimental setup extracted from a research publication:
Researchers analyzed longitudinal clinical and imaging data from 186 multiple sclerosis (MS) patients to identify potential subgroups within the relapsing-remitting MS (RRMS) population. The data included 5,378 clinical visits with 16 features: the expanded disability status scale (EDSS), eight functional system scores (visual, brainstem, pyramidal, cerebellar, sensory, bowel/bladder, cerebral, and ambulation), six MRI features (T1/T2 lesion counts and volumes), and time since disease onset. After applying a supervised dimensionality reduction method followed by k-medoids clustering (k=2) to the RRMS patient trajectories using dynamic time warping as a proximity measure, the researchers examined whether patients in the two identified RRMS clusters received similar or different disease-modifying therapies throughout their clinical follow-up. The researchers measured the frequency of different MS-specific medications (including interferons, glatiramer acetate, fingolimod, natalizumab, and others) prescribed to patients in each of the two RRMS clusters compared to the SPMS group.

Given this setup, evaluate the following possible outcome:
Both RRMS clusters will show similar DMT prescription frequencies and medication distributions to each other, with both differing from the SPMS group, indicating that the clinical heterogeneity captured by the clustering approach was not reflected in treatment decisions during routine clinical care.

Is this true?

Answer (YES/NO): NO